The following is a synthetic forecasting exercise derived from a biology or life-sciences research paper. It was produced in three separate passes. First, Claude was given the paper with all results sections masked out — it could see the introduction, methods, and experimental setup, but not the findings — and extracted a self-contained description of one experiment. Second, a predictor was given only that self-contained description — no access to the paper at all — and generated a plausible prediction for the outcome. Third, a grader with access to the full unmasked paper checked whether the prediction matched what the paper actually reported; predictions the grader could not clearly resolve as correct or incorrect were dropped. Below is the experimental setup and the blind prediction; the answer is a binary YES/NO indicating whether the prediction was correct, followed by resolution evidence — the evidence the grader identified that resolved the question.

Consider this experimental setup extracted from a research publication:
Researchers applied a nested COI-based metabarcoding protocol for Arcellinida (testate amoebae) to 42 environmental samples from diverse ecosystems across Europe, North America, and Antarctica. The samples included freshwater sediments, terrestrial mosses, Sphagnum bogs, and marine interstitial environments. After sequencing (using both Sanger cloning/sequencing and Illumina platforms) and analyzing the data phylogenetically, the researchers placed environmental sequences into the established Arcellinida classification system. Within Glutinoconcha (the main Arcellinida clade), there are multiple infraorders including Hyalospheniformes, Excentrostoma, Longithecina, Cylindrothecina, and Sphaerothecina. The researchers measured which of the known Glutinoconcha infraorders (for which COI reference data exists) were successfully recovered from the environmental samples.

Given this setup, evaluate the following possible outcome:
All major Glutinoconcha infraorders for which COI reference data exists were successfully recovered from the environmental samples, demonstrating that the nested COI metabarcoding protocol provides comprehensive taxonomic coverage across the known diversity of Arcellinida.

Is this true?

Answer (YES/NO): NO